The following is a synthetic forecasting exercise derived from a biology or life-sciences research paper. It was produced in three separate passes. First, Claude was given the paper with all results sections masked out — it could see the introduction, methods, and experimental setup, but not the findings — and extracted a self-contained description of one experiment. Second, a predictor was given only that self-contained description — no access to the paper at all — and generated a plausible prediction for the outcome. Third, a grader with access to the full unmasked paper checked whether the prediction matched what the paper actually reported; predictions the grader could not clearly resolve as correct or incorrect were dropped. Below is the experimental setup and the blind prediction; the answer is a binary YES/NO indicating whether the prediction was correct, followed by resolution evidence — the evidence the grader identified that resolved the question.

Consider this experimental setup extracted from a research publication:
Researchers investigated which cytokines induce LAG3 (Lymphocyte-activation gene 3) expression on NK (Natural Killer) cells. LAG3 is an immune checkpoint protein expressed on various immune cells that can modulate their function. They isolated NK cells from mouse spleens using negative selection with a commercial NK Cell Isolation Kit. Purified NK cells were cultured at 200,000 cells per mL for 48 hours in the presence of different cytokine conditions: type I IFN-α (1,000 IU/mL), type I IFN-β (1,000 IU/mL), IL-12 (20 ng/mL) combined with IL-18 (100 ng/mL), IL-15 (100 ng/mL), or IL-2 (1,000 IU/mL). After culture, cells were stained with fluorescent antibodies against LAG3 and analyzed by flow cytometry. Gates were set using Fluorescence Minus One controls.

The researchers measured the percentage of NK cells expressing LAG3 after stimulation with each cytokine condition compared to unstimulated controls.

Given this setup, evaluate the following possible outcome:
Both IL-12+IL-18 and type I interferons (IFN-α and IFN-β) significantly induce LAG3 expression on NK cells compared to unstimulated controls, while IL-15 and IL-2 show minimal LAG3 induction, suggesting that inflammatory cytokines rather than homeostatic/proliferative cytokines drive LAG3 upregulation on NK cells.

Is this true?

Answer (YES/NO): NO